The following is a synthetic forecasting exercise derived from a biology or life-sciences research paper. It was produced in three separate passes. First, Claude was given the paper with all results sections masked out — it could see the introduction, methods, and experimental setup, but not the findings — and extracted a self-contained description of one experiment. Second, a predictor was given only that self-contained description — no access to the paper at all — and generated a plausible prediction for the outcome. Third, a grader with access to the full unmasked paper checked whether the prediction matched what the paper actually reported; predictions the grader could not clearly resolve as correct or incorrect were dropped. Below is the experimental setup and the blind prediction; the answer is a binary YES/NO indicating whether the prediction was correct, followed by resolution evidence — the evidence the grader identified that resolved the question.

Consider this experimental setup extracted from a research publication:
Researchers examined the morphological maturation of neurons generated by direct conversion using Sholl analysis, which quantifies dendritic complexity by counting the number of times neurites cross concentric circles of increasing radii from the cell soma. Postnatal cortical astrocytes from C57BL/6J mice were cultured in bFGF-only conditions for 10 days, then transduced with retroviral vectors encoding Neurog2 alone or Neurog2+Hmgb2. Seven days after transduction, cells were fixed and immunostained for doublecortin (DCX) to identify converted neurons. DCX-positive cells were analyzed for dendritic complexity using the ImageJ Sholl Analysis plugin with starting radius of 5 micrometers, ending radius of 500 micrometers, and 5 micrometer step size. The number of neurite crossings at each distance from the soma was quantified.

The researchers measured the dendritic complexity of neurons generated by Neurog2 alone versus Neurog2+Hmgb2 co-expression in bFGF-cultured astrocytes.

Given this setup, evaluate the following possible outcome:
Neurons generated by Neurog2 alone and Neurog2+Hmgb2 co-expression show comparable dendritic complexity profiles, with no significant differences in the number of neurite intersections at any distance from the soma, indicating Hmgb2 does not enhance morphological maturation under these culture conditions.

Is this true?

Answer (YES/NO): NO